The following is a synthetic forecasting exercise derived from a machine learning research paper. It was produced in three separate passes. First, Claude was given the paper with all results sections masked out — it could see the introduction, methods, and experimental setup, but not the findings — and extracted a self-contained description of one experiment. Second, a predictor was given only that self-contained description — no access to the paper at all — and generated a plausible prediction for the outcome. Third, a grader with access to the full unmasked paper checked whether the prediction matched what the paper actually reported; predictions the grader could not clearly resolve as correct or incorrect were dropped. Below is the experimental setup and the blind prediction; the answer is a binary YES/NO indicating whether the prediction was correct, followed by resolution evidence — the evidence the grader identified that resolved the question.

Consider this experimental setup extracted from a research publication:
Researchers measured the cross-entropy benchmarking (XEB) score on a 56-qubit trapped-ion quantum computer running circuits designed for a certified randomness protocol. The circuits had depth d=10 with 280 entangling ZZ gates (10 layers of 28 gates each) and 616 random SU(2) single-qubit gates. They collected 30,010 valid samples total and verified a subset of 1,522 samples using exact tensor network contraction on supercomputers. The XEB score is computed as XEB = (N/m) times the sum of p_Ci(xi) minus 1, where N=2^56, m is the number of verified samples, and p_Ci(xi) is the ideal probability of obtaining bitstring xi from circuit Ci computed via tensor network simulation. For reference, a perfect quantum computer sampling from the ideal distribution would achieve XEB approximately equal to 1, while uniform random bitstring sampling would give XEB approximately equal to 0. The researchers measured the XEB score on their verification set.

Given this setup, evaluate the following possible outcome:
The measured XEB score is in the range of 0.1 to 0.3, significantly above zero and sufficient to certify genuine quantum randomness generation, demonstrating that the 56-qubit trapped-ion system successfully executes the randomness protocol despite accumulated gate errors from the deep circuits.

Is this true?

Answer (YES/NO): NO